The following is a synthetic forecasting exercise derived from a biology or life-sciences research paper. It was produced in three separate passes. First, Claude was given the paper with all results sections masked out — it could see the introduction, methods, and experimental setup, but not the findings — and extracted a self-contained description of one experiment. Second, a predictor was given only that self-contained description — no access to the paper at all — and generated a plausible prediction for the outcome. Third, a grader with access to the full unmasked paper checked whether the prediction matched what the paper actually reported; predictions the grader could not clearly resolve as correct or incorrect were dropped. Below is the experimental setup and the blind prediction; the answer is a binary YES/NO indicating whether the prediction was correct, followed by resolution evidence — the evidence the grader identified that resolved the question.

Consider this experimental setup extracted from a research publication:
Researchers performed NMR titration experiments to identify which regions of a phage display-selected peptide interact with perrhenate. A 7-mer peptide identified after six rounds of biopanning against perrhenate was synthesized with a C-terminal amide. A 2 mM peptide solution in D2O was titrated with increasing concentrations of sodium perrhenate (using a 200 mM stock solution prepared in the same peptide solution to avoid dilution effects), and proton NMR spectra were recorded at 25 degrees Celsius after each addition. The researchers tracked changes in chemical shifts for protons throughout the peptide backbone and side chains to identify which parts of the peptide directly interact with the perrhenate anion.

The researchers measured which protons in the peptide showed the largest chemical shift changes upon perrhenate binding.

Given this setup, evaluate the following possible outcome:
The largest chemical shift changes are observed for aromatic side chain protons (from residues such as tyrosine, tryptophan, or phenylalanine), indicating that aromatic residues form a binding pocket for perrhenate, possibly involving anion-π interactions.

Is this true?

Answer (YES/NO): NO